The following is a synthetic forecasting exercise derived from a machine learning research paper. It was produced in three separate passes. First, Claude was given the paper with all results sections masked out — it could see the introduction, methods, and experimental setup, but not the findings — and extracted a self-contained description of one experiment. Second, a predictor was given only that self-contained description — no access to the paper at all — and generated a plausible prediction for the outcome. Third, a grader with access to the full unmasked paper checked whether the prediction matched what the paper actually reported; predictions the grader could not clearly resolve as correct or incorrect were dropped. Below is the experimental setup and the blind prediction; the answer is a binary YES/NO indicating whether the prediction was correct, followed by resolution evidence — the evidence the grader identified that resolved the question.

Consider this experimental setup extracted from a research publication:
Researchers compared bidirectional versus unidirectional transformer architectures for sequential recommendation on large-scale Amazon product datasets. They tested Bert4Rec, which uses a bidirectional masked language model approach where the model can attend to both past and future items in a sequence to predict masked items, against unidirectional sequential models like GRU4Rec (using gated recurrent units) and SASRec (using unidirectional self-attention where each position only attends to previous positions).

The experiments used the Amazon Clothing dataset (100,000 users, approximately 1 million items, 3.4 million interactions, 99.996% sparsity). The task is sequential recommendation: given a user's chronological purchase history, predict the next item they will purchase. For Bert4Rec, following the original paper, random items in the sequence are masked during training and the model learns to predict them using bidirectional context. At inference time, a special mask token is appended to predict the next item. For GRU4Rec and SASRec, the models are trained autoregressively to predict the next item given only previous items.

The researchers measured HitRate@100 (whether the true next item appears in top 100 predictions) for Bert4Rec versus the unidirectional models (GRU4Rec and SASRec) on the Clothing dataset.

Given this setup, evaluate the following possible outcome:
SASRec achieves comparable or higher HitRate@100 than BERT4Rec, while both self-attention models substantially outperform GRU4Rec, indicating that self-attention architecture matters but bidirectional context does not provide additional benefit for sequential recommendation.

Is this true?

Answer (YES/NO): NO